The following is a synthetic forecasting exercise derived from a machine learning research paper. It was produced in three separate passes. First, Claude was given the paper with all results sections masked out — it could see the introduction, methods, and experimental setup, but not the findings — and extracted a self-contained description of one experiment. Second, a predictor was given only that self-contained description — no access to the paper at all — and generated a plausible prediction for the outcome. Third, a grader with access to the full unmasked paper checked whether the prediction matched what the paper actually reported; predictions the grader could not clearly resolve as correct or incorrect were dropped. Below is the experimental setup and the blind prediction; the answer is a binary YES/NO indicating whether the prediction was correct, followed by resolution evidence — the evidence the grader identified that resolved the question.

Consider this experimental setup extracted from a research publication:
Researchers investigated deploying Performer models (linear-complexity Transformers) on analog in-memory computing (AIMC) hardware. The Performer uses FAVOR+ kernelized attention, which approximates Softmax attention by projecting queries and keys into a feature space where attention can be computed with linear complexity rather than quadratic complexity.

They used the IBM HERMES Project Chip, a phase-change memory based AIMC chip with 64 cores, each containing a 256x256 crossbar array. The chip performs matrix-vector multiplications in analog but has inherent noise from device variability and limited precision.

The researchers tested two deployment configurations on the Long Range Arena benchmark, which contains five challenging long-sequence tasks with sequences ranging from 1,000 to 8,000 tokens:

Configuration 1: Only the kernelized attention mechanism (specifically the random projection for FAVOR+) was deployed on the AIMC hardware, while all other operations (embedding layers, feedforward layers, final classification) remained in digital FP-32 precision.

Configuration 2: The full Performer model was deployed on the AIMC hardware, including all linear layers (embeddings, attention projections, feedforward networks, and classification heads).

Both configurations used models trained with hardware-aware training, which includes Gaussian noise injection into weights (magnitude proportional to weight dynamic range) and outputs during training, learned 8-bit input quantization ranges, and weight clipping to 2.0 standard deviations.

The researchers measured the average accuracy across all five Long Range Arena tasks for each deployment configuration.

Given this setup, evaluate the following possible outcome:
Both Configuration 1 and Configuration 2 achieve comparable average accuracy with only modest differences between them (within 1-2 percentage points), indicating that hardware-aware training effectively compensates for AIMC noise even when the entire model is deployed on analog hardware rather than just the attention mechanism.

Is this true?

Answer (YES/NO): NO